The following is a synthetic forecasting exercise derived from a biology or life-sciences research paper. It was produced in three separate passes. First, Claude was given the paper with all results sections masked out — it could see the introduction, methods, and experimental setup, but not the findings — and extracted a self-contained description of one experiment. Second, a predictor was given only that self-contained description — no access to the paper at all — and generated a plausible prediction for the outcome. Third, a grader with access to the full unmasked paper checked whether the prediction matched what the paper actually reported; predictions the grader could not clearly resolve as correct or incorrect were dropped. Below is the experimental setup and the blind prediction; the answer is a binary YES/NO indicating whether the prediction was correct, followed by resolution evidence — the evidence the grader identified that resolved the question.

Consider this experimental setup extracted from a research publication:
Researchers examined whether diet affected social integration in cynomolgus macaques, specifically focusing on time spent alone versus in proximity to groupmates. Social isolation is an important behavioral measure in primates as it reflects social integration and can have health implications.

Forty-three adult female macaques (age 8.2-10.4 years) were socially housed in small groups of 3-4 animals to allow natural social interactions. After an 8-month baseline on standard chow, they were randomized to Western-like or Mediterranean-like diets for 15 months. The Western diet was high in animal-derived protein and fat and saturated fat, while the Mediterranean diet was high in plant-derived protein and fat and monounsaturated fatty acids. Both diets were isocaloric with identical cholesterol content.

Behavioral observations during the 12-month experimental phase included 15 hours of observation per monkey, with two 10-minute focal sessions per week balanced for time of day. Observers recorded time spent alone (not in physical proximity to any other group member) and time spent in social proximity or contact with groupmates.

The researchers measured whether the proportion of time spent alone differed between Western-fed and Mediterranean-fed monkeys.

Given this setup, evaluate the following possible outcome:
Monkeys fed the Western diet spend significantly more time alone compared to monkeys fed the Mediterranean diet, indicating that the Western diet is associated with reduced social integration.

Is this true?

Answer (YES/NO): YES